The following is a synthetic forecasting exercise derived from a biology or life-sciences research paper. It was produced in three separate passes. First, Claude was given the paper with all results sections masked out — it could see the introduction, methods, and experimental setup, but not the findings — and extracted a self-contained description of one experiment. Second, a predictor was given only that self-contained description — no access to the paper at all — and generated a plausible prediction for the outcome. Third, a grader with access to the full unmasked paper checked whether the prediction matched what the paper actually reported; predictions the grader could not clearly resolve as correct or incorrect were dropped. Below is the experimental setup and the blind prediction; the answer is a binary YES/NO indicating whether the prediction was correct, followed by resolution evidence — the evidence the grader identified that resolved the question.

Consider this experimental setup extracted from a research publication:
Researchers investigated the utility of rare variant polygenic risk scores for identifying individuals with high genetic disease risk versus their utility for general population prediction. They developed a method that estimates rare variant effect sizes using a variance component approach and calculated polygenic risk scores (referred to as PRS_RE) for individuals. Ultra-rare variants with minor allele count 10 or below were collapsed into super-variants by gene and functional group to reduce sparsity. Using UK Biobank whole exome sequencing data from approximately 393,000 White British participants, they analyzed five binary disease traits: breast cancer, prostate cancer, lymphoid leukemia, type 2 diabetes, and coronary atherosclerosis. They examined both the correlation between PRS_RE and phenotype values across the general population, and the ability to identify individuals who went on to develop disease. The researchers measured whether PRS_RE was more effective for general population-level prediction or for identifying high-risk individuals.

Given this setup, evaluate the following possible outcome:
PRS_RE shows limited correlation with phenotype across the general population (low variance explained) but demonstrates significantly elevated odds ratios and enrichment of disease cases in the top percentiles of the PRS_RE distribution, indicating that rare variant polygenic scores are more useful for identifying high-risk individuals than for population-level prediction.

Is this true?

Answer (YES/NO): YES